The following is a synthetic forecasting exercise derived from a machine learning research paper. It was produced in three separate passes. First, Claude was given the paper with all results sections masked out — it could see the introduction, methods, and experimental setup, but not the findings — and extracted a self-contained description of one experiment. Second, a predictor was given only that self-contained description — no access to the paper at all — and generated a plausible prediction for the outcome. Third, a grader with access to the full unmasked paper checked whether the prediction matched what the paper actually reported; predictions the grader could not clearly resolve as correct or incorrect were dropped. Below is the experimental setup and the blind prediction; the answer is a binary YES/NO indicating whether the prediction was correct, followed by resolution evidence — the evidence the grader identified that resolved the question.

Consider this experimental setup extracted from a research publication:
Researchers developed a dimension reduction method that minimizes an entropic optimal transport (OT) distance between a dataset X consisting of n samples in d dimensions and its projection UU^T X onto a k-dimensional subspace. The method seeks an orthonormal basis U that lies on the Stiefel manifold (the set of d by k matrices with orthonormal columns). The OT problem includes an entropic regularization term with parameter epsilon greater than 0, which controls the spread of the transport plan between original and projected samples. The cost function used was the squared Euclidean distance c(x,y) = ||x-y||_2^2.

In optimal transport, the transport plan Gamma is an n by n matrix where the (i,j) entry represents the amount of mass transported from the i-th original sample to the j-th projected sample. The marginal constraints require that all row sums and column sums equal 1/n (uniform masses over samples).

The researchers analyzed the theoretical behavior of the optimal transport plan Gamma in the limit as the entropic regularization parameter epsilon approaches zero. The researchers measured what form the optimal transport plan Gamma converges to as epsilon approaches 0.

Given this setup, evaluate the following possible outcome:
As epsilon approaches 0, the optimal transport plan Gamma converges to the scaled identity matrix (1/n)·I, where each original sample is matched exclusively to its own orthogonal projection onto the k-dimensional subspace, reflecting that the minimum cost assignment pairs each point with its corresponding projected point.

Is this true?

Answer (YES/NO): YES